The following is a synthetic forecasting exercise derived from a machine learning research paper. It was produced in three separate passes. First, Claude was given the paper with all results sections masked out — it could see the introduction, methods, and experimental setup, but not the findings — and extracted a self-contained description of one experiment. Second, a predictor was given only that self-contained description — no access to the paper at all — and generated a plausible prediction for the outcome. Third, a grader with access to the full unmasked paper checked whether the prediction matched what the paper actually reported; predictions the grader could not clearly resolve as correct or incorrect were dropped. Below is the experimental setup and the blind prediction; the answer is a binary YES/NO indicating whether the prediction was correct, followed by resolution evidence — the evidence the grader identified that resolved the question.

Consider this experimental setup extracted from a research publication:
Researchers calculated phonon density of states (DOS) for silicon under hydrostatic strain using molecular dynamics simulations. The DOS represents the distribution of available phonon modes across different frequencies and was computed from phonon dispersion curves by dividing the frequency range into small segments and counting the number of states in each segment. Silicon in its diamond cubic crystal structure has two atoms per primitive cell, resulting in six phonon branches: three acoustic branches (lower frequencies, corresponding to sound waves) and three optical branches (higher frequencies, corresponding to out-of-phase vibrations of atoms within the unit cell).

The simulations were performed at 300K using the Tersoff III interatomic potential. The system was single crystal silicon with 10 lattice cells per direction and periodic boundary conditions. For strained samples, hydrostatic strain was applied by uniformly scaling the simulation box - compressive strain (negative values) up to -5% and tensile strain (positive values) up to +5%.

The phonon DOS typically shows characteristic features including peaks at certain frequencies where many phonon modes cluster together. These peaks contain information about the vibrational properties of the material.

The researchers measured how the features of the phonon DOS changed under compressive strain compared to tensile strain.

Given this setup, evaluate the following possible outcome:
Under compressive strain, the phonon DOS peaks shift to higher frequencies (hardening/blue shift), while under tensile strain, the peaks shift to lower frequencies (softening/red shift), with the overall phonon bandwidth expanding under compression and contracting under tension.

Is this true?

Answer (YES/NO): YES